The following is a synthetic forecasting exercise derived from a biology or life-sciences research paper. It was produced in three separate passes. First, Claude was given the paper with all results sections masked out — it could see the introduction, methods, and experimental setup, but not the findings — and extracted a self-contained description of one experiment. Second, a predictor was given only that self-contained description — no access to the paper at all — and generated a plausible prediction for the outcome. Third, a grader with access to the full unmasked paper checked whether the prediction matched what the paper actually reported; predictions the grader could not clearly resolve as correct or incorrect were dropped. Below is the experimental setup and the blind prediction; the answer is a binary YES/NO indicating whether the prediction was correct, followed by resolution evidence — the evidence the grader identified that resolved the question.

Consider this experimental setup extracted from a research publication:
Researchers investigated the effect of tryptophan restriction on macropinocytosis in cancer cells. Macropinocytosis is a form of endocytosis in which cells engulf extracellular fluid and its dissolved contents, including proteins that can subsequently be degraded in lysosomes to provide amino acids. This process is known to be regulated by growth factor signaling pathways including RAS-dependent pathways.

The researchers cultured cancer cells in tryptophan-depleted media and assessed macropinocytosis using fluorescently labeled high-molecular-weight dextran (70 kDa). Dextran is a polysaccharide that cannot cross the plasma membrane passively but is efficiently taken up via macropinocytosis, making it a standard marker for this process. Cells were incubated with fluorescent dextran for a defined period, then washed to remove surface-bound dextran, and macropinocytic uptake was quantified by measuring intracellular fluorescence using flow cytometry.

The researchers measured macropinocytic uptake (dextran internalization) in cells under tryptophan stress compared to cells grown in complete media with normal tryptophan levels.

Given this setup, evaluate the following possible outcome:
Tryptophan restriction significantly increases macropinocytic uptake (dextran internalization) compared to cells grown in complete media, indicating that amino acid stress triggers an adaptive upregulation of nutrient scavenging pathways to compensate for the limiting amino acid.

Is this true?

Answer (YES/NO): YES